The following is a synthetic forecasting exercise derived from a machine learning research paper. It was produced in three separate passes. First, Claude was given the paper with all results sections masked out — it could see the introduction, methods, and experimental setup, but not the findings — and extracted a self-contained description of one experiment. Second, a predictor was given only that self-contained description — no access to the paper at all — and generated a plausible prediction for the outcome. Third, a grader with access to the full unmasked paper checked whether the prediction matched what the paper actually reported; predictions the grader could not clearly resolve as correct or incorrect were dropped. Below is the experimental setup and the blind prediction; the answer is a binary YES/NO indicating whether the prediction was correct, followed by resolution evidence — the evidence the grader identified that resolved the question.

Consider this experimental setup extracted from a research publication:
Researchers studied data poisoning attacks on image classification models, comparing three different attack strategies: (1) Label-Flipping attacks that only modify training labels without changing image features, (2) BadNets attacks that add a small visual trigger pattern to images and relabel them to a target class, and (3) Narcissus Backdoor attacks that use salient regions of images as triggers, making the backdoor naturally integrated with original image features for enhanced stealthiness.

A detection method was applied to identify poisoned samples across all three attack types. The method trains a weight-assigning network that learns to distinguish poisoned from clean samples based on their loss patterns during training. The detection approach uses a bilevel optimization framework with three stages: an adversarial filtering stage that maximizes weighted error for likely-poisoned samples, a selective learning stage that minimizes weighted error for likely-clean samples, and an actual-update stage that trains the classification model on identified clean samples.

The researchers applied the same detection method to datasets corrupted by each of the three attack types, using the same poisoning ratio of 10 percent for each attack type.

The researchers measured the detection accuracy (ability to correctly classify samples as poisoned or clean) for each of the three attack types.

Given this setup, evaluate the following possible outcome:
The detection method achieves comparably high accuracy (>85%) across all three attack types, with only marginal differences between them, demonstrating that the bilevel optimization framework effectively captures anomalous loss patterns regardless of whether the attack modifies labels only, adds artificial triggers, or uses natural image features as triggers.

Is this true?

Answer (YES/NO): YES